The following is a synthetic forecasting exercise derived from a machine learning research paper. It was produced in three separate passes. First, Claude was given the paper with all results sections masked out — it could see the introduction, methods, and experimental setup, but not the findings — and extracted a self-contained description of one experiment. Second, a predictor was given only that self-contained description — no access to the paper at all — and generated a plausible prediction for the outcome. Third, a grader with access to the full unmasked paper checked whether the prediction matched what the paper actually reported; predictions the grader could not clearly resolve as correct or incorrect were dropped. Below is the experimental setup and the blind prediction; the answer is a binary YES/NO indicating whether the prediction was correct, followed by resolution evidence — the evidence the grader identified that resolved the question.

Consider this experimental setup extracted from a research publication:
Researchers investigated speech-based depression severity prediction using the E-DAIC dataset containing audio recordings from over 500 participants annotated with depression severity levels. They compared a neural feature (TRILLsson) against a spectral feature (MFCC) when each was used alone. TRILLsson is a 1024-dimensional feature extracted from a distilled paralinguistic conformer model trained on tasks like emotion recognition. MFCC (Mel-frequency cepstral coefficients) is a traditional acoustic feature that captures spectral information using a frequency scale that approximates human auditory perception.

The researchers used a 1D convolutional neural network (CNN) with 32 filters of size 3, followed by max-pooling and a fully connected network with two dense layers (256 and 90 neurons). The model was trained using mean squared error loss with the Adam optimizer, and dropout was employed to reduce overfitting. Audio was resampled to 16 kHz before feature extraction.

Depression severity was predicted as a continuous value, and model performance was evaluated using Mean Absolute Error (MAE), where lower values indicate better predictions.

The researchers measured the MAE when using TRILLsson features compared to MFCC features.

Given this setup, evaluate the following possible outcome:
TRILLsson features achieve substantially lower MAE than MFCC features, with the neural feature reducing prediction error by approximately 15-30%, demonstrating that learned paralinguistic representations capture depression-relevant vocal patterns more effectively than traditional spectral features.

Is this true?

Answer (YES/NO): YES